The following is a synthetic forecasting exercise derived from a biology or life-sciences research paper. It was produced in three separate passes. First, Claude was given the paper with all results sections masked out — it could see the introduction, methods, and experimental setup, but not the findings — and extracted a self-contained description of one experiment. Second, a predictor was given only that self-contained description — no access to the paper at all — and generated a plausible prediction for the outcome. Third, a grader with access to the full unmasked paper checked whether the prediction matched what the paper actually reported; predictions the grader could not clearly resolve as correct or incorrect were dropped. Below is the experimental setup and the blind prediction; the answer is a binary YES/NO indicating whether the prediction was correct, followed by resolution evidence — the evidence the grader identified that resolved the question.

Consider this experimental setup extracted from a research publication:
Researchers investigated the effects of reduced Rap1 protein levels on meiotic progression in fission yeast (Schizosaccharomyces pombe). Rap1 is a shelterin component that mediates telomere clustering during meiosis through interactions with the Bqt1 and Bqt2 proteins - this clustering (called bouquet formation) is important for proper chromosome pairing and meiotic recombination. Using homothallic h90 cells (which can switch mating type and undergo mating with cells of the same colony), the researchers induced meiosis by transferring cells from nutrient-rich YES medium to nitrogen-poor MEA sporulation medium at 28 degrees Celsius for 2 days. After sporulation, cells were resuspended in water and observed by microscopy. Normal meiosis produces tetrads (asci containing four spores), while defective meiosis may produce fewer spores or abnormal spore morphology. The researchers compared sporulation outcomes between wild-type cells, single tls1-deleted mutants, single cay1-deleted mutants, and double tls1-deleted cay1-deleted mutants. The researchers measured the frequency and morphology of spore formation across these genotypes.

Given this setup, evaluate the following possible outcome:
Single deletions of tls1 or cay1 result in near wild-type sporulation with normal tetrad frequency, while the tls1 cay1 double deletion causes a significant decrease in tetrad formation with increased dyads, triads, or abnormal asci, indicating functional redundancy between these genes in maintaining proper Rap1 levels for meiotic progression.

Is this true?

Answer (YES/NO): NO